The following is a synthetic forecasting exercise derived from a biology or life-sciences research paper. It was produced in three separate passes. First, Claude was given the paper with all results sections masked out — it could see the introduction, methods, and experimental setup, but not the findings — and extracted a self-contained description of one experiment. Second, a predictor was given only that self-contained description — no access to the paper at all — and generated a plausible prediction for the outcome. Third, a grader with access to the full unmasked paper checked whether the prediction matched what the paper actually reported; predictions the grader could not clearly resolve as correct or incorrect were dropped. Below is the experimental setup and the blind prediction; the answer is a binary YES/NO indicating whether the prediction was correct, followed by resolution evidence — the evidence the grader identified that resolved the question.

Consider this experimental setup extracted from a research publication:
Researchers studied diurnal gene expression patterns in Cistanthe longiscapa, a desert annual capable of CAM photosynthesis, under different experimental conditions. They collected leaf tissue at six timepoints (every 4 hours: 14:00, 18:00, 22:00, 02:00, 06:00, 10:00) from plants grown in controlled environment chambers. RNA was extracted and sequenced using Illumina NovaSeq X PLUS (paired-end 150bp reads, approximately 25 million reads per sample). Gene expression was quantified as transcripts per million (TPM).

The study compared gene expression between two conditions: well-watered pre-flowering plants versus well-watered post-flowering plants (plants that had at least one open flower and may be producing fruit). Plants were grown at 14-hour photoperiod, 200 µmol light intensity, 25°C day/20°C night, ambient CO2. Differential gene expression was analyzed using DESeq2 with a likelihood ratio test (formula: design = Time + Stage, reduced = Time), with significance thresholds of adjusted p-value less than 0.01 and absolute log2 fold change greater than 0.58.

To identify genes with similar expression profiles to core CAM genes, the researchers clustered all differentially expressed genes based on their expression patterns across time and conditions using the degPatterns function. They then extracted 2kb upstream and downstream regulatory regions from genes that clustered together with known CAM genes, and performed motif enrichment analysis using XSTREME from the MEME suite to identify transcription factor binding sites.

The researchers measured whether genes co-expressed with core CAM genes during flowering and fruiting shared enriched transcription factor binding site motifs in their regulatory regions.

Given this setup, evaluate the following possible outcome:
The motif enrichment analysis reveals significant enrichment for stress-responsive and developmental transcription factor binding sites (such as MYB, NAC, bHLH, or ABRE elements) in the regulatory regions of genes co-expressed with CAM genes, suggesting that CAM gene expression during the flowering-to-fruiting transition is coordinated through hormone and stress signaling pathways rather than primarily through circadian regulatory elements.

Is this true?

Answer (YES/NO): NO